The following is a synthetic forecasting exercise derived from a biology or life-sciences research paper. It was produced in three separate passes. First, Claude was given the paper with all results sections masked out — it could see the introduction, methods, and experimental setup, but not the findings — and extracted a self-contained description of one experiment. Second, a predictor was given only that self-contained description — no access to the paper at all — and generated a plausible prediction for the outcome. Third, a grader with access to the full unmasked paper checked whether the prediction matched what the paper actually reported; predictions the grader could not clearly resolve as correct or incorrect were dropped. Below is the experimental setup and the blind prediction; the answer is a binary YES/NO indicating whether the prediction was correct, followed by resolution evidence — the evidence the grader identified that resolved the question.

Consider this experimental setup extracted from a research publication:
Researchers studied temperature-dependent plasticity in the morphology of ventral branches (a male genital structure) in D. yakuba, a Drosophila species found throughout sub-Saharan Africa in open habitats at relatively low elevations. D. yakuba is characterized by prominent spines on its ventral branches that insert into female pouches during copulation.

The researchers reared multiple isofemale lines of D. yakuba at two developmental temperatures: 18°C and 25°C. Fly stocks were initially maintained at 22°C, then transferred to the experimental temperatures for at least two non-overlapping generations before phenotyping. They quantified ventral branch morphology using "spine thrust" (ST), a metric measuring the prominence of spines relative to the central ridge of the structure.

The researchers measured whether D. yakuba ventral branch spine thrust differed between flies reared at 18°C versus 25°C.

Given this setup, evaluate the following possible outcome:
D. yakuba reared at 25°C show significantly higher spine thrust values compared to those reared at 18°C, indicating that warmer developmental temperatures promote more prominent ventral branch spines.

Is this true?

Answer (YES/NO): NO